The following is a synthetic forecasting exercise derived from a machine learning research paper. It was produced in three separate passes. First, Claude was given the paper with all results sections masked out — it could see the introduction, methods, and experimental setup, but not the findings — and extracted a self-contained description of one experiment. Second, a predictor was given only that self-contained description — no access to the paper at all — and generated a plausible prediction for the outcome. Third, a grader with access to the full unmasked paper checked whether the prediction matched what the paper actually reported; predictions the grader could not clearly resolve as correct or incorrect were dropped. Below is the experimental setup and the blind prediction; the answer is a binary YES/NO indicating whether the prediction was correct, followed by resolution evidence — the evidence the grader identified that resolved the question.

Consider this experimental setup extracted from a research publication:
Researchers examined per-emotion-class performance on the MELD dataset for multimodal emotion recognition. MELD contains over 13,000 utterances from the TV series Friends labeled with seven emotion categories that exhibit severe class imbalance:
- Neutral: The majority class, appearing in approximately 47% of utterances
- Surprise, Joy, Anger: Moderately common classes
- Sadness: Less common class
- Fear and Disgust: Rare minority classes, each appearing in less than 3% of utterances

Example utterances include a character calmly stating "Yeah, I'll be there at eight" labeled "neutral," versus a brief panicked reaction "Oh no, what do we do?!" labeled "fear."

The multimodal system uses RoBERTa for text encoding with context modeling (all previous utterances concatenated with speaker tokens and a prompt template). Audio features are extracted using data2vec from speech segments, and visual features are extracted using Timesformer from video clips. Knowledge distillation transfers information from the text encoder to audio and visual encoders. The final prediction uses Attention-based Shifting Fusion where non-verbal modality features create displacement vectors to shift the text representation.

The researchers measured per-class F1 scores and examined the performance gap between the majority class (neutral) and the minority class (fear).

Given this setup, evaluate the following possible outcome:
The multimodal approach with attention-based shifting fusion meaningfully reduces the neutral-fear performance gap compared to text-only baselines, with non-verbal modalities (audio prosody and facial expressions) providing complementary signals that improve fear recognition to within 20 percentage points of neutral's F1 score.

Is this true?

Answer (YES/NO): NO